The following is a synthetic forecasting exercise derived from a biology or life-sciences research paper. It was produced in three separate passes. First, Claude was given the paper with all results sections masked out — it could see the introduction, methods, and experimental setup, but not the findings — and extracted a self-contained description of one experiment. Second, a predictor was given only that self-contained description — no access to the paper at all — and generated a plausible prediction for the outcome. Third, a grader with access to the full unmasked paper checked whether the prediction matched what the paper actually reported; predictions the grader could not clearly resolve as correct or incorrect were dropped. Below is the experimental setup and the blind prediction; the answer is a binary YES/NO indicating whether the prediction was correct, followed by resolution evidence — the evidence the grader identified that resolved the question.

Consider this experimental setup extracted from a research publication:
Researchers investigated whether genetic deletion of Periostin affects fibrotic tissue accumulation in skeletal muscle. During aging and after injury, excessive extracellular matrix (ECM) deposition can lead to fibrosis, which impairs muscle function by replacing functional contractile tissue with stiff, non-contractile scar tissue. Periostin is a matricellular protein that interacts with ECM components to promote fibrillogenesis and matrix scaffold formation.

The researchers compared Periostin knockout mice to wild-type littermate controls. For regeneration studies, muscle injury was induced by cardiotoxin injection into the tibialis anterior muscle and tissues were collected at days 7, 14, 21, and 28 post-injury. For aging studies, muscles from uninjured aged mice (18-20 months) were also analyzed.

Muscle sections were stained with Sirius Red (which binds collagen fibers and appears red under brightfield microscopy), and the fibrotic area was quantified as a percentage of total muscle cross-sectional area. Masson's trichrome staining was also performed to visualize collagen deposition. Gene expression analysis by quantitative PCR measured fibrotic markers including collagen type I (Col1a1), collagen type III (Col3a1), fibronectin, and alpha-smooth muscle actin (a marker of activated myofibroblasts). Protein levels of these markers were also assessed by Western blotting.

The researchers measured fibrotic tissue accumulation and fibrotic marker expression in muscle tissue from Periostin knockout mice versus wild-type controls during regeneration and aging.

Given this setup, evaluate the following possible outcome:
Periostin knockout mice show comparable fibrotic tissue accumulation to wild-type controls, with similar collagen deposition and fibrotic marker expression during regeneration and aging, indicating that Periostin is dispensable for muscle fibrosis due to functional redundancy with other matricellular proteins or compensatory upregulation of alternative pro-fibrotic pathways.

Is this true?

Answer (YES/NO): NO